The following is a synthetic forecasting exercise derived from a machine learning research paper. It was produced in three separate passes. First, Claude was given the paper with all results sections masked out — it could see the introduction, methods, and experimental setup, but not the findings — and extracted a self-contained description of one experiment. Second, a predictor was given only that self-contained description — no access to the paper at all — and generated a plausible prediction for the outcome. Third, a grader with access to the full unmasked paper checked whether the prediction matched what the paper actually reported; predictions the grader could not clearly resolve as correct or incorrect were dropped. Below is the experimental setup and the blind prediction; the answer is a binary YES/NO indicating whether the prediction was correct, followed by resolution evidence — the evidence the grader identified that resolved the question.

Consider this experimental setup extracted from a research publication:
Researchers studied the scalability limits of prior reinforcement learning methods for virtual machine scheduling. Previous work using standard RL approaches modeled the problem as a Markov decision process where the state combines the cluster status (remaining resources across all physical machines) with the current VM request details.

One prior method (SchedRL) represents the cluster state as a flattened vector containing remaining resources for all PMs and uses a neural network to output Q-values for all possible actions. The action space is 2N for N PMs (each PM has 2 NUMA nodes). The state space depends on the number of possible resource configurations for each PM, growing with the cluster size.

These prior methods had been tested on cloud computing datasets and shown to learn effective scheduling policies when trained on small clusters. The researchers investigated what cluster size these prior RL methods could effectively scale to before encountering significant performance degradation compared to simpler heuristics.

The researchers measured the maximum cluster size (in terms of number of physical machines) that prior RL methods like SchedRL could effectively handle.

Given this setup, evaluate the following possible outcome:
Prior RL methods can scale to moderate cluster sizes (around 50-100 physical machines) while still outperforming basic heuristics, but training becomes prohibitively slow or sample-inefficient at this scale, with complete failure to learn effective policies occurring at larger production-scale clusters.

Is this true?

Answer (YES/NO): NO